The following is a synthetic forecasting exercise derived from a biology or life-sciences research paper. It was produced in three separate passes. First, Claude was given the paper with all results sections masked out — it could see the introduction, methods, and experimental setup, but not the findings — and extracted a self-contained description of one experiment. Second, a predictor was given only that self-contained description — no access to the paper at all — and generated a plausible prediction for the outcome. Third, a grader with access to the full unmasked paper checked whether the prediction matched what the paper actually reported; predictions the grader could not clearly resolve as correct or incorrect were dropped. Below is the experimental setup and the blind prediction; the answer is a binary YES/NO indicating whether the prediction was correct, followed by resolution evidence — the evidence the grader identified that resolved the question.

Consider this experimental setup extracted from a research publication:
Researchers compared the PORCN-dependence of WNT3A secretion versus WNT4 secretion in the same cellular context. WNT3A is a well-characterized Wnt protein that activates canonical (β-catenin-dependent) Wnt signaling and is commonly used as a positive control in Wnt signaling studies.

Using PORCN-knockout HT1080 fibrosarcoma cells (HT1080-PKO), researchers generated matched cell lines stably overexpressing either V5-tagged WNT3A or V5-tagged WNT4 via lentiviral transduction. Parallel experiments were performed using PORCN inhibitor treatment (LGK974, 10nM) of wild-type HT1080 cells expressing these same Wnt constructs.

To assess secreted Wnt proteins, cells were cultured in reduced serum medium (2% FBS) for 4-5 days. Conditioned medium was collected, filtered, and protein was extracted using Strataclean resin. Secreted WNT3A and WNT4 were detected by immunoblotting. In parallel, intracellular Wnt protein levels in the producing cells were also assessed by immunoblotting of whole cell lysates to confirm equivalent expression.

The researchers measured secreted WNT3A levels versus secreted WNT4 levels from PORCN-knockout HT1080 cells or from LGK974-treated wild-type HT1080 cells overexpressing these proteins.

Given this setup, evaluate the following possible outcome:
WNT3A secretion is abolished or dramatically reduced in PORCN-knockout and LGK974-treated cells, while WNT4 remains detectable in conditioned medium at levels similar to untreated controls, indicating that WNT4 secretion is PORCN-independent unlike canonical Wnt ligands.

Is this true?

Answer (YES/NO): YES